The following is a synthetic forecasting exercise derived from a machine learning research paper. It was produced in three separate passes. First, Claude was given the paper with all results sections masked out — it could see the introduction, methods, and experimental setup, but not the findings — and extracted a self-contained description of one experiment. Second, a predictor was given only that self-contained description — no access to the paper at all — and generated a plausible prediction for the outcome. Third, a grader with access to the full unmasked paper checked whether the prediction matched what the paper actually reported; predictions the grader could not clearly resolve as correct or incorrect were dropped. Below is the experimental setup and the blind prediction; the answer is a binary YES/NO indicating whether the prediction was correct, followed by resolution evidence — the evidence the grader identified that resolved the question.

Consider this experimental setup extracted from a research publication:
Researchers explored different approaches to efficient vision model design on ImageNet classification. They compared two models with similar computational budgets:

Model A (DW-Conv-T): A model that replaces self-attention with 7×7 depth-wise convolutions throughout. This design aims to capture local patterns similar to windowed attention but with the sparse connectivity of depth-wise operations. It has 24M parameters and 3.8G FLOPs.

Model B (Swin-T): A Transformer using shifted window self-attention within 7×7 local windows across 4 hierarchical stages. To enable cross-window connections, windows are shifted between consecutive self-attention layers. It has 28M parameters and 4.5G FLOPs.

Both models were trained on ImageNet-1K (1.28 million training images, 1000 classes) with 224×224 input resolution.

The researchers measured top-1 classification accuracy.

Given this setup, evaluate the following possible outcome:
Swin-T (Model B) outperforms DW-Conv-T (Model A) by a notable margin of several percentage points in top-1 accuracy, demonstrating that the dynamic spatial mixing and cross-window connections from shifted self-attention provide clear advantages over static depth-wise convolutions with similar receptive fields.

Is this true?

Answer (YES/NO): NO